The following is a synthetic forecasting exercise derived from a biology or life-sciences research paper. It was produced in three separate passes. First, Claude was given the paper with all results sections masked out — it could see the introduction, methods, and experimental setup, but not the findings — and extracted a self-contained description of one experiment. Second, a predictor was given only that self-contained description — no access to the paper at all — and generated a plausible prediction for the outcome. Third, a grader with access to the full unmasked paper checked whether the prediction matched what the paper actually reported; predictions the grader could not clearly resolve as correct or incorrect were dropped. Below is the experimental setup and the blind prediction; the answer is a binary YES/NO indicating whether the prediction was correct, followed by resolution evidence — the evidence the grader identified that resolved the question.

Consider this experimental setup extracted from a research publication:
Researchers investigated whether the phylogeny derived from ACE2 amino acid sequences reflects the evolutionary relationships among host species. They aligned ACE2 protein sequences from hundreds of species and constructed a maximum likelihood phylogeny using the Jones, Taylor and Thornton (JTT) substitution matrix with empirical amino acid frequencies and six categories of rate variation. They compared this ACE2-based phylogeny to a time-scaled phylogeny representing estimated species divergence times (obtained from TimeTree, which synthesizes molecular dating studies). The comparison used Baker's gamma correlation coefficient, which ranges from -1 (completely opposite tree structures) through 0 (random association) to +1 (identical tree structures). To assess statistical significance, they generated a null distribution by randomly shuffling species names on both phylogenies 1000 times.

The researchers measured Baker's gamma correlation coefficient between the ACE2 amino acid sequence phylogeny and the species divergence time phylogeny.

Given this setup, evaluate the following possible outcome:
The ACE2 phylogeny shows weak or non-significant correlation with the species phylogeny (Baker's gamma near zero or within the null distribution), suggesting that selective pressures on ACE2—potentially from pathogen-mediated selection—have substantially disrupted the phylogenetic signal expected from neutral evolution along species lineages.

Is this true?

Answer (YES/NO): NO